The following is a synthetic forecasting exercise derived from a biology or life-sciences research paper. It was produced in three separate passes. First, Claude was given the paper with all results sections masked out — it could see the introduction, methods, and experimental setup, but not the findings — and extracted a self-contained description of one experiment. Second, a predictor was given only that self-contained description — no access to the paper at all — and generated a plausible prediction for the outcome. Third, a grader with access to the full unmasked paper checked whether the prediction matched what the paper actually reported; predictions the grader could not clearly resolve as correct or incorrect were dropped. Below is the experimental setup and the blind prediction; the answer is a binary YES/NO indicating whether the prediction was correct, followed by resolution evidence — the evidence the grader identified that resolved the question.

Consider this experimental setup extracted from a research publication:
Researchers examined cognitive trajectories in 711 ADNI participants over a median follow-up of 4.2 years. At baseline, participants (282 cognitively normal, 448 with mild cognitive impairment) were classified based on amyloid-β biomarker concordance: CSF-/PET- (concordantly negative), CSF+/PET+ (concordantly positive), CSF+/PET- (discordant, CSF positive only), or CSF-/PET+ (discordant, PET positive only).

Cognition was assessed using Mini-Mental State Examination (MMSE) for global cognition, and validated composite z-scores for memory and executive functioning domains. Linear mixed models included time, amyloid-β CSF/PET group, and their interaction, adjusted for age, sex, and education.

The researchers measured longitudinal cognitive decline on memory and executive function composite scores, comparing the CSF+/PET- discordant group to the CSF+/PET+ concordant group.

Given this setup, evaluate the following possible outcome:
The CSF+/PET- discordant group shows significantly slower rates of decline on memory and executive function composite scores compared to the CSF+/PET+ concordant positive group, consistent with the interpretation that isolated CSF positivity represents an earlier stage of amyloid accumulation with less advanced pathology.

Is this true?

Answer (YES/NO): YES